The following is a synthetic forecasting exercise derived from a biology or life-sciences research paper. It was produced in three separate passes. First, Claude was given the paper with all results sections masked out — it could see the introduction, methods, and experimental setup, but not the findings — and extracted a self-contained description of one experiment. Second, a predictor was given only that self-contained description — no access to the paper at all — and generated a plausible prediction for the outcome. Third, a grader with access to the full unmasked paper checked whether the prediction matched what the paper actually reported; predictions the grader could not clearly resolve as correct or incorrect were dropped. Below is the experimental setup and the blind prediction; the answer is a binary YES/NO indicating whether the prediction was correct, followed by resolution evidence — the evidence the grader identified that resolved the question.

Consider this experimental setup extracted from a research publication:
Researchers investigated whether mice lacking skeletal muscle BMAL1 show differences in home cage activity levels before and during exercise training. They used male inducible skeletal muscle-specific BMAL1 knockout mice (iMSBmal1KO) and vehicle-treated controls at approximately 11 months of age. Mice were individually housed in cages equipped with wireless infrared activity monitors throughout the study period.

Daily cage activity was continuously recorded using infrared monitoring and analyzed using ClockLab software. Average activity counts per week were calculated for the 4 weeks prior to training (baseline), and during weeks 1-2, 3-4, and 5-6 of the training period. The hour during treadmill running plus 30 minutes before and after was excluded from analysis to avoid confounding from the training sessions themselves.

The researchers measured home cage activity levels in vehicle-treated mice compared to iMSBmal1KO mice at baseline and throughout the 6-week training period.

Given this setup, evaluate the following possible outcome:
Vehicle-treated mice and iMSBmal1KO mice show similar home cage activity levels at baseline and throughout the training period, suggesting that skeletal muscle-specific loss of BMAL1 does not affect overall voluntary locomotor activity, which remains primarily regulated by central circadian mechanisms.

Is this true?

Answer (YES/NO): YES